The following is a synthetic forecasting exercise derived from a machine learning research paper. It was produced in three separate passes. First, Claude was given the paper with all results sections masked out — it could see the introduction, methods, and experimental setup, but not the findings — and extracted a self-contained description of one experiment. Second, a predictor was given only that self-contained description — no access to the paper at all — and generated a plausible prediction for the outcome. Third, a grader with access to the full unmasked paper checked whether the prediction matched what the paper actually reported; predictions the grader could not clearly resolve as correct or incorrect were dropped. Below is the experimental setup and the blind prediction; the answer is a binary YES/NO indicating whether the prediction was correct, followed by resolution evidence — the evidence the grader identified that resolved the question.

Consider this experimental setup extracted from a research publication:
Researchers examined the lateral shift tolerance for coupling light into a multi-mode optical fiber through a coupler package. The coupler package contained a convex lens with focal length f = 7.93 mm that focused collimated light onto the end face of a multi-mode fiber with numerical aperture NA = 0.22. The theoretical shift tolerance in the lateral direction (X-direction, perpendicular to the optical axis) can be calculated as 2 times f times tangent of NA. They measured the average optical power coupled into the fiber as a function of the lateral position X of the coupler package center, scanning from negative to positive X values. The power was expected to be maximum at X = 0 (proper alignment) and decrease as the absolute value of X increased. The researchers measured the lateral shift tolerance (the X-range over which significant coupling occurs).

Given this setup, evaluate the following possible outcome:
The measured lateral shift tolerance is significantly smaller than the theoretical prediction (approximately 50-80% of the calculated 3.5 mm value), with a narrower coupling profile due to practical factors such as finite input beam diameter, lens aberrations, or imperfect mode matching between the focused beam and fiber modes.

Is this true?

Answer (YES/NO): NO